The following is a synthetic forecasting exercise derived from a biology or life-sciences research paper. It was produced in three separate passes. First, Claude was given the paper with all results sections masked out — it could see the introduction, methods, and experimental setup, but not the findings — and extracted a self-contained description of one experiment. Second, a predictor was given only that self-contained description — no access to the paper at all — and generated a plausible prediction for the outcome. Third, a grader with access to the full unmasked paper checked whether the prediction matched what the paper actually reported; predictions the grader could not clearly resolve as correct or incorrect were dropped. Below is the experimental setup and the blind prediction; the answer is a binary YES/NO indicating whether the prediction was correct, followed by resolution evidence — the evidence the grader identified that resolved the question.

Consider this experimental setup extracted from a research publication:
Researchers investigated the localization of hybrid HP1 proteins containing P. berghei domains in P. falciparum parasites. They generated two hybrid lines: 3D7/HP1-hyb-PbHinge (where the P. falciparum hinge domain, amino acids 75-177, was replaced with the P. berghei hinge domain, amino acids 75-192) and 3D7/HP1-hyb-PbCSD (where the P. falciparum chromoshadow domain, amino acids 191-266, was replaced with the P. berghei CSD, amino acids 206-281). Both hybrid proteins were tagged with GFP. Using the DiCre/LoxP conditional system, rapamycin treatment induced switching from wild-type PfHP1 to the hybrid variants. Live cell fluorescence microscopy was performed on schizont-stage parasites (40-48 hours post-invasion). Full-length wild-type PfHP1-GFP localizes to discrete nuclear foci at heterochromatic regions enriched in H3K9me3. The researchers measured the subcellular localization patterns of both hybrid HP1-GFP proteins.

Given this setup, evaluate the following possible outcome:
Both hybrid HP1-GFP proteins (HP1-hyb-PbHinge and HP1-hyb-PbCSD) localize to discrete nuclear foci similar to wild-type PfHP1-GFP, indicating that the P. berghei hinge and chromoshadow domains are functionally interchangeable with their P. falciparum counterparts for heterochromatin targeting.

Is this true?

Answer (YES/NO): YES